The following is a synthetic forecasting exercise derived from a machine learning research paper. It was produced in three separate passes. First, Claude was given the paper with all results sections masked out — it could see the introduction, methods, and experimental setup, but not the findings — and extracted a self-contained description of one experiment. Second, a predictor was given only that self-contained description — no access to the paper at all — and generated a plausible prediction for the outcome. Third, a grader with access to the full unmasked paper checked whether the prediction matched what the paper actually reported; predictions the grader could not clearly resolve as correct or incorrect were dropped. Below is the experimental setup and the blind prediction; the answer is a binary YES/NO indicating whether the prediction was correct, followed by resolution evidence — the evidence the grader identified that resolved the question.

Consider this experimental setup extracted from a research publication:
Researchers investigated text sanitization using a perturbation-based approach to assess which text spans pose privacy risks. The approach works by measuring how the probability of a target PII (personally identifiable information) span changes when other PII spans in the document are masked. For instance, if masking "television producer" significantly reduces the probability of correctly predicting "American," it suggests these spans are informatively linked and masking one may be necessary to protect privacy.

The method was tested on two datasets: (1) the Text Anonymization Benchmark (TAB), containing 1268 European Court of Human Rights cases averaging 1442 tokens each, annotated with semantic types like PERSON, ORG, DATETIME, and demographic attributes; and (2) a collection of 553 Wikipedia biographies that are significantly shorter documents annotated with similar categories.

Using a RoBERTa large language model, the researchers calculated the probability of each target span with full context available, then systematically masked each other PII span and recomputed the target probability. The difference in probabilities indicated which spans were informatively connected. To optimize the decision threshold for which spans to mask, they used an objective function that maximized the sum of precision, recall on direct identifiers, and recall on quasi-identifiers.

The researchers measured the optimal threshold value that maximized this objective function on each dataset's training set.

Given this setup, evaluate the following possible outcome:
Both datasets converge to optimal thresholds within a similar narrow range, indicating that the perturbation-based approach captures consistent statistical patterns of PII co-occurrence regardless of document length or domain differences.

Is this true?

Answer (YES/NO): NO